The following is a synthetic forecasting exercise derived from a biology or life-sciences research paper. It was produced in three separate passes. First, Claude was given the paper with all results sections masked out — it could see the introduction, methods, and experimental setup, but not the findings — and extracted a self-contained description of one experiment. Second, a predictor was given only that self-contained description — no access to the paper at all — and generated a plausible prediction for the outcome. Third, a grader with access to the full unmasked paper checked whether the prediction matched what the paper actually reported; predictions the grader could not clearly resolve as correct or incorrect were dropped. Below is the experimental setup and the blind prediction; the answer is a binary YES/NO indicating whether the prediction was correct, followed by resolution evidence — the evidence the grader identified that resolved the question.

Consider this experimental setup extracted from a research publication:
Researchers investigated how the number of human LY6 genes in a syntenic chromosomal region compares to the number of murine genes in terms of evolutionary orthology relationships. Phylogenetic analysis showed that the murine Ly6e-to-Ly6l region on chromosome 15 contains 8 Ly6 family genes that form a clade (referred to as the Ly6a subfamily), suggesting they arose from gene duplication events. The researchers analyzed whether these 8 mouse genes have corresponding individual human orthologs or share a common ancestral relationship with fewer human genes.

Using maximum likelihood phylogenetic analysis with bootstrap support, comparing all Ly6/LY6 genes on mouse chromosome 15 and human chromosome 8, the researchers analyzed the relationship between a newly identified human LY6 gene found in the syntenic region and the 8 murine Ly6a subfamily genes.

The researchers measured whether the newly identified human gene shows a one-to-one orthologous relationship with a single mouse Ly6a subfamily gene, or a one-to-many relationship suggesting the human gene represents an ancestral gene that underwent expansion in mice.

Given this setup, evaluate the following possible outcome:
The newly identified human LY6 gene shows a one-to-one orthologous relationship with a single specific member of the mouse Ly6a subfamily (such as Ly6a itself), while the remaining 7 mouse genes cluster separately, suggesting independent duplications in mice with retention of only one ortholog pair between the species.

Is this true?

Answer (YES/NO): NO